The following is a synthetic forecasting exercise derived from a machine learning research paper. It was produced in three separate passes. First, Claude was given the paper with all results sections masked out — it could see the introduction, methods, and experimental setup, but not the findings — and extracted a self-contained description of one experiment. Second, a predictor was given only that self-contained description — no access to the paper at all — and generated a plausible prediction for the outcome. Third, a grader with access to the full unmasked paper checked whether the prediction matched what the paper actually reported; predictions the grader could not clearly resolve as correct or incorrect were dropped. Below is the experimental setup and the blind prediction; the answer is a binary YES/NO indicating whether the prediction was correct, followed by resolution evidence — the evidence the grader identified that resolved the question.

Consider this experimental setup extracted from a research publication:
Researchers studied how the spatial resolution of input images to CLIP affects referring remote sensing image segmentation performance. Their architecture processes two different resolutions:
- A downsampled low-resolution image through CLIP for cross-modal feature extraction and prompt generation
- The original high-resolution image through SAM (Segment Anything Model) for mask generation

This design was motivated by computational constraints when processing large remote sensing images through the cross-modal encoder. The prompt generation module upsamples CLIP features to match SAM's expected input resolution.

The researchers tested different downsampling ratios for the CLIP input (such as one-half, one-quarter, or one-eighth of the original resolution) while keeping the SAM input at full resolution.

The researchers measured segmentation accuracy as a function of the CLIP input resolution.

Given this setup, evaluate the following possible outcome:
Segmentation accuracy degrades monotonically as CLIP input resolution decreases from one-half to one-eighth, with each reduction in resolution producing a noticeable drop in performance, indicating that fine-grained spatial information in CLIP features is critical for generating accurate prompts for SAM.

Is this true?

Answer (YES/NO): NO